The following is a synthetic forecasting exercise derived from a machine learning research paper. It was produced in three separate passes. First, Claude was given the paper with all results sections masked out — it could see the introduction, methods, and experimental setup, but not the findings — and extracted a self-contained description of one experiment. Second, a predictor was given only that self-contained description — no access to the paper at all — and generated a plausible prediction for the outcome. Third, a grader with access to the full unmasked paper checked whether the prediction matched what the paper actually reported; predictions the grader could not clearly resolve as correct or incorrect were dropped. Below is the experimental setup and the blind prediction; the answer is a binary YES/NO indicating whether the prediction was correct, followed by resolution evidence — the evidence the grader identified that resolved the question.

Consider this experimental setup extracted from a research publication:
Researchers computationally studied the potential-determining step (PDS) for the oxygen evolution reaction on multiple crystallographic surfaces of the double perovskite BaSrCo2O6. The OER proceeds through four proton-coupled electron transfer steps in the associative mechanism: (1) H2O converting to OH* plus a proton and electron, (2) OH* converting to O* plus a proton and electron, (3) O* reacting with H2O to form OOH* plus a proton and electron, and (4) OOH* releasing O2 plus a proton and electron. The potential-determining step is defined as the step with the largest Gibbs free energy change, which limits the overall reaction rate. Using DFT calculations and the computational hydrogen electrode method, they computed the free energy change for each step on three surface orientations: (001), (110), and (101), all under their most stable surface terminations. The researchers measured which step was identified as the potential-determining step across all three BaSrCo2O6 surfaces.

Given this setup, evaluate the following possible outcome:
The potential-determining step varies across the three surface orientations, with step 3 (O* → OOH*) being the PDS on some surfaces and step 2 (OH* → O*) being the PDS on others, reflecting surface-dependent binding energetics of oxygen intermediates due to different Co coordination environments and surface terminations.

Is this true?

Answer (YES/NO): NO